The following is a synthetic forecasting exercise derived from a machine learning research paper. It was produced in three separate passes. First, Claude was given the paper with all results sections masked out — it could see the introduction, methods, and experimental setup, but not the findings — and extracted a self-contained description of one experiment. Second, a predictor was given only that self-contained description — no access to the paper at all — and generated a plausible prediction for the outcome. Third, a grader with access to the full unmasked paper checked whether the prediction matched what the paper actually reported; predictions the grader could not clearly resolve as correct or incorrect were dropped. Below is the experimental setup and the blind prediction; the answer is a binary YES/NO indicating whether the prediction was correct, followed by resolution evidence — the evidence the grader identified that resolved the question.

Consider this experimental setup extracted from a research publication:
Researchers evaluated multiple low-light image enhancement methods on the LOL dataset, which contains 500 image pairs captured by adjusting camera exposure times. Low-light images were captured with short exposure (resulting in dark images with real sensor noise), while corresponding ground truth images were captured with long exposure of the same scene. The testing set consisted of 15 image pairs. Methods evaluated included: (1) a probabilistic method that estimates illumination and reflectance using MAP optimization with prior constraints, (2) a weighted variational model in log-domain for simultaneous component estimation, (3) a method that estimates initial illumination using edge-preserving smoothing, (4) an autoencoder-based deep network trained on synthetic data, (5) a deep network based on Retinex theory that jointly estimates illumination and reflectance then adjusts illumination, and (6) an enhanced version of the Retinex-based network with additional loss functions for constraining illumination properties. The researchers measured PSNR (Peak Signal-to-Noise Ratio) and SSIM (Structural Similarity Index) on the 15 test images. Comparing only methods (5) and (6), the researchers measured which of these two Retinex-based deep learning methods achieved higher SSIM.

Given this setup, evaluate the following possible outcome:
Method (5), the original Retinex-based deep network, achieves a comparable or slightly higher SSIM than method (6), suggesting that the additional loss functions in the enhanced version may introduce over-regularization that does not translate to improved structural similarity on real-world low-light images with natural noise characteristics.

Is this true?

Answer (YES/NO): NO